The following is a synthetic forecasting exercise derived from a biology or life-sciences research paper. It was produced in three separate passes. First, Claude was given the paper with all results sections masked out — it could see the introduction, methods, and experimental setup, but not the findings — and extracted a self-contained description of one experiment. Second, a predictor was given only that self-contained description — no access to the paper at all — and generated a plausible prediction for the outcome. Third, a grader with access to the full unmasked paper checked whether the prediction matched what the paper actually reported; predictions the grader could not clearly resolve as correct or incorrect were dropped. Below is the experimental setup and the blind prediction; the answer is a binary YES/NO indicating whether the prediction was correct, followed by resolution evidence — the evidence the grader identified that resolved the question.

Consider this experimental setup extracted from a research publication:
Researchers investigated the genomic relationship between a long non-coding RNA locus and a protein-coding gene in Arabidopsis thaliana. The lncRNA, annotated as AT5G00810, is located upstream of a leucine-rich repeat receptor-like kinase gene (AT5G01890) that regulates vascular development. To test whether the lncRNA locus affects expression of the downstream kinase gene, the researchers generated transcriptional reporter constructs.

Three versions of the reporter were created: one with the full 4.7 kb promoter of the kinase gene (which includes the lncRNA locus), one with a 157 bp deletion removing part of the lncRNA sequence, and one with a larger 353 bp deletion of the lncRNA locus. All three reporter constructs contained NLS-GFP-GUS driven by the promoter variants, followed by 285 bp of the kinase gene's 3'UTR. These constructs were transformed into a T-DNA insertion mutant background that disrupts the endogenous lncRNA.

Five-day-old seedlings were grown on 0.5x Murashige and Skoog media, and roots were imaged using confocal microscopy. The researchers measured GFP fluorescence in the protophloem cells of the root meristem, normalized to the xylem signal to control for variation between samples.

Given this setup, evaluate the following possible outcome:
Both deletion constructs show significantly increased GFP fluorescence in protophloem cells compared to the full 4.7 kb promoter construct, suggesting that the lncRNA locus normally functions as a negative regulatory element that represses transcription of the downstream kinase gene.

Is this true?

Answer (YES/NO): YES